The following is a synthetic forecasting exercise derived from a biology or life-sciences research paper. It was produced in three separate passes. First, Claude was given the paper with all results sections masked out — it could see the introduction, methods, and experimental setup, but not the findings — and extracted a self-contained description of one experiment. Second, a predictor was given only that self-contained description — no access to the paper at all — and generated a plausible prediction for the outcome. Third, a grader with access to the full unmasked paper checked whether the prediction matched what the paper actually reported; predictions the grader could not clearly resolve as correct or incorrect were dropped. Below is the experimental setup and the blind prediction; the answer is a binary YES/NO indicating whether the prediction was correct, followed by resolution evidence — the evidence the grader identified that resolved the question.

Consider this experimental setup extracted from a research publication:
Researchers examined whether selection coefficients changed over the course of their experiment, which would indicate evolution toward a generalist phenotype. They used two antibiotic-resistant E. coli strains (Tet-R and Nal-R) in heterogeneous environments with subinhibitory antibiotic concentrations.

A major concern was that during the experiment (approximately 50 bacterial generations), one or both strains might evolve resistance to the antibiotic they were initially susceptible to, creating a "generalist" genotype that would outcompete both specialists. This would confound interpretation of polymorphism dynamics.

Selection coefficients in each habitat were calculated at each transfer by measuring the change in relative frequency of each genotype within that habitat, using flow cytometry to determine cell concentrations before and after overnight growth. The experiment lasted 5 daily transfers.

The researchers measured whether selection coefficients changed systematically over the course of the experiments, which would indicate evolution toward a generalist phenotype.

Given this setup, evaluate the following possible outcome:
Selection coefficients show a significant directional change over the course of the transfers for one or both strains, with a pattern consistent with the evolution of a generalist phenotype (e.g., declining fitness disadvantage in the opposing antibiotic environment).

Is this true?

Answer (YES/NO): NO